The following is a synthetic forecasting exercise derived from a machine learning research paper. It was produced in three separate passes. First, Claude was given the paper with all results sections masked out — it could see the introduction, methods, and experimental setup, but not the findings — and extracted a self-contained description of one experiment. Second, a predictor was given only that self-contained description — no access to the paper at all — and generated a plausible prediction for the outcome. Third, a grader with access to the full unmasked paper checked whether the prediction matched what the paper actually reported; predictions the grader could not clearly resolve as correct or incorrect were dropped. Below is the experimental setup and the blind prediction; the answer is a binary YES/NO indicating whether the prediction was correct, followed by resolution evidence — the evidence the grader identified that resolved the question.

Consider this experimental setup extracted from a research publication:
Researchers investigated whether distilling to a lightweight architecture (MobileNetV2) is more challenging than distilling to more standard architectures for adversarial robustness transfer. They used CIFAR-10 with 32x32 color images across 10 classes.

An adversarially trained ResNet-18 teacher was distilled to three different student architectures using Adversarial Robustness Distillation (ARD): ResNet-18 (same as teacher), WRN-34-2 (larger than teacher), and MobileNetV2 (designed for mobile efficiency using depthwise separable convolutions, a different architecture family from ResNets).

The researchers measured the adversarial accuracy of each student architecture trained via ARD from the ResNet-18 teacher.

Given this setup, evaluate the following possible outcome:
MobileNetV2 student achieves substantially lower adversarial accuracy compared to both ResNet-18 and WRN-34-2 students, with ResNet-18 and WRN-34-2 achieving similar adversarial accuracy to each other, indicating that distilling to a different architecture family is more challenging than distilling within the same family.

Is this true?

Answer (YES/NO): NO